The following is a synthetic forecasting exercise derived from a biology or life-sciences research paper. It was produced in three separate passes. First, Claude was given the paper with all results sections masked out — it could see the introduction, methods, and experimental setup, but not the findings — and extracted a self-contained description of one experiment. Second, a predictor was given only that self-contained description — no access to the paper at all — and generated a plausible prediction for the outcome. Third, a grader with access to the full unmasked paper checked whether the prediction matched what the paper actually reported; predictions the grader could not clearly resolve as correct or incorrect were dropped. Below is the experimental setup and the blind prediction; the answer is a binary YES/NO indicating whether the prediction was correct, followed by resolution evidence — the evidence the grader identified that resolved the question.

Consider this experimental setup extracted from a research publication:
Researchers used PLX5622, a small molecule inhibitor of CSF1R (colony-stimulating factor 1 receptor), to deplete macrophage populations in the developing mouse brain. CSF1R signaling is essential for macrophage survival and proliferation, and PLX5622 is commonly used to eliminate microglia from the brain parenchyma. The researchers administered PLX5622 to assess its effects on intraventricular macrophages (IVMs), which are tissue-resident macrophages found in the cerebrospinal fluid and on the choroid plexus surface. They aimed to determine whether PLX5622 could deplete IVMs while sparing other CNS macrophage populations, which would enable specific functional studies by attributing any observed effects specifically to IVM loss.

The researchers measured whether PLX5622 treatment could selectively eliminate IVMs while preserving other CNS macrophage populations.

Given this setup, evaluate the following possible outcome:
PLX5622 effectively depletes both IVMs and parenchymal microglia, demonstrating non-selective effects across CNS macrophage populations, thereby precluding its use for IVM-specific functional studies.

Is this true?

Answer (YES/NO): YES